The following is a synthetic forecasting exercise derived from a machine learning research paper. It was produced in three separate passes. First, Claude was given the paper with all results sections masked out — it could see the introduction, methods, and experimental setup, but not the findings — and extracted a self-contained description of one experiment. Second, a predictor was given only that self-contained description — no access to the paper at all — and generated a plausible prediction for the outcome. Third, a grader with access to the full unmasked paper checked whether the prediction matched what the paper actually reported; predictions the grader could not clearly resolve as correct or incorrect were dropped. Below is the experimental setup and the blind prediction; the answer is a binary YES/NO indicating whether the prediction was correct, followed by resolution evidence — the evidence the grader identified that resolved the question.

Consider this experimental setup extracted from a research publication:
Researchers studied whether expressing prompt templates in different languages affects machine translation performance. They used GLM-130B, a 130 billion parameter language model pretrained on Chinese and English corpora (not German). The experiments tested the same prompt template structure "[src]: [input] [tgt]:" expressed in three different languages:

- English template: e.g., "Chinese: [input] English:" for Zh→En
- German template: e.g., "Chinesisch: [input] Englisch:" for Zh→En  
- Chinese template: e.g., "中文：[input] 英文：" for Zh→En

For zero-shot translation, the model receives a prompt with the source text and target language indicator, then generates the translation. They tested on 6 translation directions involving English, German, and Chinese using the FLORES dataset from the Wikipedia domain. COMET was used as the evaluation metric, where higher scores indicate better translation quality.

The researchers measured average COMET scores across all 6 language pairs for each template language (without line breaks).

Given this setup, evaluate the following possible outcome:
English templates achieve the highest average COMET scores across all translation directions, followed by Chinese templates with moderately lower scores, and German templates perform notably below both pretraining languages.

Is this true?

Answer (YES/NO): YES